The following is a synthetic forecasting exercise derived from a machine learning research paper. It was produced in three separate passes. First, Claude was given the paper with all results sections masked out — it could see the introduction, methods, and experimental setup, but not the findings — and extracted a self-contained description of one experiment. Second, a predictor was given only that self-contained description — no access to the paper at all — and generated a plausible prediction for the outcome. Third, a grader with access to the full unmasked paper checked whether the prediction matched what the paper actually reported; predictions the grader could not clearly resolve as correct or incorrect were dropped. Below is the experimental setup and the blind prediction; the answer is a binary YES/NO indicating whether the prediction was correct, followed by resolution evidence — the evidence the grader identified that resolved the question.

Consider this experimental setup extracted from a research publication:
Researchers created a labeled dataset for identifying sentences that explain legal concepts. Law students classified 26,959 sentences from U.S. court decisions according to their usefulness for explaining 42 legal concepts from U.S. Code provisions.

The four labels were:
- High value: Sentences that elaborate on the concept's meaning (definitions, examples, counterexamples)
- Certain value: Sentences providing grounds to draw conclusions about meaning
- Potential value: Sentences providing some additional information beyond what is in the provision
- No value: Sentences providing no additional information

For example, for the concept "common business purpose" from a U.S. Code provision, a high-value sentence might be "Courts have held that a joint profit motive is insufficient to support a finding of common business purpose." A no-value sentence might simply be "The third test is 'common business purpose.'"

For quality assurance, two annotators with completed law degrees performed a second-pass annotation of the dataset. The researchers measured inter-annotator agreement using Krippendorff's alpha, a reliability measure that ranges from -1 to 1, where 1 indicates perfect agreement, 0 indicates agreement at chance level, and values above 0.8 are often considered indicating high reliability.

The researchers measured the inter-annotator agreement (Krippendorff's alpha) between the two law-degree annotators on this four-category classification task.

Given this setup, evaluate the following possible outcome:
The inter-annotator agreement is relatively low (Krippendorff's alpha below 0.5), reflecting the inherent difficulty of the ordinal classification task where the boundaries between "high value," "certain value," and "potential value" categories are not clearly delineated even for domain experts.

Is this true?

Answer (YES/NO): NO